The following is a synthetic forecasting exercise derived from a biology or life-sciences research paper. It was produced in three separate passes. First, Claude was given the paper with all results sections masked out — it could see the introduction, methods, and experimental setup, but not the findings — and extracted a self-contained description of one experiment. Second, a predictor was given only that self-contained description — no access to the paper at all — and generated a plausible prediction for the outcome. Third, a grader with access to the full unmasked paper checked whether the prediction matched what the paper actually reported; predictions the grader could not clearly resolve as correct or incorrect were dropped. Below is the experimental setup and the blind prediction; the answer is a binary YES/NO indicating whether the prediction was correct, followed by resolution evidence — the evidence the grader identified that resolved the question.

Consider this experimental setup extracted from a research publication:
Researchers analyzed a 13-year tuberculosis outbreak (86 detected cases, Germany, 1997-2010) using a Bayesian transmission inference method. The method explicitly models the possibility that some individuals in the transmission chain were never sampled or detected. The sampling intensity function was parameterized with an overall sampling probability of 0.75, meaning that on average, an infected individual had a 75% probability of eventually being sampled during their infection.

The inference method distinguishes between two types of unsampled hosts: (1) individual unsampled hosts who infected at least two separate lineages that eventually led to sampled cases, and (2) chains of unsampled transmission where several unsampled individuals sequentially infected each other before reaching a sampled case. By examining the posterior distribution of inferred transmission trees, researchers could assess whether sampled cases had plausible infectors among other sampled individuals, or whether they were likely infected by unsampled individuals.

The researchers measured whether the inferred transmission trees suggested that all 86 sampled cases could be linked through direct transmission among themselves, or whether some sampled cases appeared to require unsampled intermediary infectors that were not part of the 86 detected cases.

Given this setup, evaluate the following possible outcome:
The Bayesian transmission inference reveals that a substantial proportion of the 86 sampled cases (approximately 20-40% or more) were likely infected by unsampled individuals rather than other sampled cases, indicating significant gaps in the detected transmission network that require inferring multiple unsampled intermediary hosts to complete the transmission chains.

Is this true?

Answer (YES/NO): NO